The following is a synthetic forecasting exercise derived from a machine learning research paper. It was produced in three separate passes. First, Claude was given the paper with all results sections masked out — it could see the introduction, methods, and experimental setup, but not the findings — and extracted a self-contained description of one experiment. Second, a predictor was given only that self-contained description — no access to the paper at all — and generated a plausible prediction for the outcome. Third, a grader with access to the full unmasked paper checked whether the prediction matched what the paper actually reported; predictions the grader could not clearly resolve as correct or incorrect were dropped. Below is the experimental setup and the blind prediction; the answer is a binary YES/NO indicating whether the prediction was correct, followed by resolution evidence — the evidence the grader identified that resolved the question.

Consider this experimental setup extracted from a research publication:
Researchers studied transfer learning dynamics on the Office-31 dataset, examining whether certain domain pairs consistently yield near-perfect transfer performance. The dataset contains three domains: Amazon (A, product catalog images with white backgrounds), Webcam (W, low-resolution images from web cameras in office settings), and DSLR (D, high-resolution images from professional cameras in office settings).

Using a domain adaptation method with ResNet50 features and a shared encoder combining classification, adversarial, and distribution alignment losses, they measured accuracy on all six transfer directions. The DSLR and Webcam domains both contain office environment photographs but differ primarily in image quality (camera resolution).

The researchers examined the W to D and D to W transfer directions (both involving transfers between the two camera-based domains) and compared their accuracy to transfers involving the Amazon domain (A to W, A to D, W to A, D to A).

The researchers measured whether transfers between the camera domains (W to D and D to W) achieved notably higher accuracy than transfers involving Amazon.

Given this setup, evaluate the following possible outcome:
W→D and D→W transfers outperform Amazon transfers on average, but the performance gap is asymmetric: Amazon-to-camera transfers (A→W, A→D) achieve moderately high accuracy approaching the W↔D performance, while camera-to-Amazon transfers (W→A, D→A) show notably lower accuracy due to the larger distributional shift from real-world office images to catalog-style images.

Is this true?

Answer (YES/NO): YES